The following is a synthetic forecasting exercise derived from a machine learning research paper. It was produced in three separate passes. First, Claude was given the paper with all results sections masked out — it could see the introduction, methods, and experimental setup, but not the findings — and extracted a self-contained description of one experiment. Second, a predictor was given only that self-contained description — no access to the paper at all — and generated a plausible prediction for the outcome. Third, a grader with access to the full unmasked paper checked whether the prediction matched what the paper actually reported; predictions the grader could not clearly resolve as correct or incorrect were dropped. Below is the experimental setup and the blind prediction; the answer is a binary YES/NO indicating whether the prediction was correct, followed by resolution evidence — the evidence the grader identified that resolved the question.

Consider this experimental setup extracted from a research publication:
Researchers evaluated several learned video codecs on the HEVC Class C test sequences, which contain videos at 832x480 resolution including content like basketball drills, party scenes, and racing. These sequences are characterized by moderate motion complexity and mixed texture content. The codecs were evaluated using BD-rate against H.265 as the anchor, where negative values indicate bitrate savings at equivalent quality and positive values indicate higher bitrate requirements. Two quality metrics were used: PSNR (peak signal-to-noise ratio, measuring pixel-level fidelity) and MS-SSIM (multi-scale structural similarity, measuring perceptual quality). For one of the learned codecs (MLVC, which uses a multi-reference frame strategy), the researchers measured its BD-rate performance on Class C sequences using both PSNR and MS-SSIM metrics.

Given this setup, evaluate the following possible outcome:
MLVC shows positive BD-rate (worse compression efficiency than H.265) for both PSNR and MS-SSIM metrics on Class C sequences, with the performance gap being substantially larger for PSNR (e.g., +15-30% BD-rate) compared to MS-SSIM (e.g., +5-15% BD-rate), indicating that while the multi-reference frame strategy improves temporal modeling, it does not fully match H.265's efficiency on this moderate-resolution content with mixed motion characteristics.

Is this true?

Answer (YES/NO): NO